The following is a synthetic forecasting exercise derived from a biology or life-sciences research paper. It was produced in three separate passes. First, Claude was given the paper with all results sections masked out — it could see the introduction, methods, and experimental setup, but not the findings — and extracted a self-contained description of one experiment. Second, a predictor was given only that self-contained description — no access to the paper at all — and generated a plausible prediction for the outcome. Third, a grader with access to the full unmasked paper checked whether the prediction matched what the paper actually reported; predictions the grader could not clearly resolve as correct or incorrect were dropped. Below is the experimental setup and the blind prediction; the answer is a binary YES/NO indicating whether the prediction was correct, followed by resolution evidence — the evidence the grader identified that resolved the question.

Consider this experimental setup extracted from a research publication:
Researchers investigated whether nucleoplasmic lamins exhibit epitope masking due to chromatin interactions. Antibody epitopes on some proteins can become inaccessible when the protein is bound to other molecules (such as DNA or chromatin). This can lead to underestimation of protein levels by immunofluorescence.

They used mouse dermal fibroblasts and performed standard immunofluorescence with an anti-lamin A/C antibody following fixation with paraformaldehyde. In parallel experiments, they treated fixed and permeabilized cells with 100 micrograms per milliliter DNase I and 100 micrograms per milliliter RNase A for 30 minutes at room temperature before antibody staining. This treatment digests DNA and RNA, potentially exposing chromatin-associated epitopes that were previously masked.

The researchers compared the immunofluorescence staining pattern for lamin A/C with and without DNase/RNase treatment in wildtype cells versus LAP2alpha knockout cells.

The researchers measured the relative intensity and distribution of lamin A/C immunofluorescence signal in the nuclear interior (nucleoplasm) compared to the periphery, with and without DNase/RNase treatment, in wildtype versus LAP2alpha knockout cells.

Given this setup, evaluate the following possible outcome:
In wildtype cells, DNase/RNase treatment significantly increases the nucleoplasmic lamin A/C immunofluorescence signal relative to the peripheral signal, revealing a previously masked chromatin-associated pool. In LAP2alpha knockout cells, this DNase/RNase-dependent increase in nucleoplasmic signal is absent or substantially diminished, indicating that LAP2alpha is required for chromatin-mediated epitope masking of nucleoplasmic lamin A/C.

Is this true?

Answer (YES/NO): NO